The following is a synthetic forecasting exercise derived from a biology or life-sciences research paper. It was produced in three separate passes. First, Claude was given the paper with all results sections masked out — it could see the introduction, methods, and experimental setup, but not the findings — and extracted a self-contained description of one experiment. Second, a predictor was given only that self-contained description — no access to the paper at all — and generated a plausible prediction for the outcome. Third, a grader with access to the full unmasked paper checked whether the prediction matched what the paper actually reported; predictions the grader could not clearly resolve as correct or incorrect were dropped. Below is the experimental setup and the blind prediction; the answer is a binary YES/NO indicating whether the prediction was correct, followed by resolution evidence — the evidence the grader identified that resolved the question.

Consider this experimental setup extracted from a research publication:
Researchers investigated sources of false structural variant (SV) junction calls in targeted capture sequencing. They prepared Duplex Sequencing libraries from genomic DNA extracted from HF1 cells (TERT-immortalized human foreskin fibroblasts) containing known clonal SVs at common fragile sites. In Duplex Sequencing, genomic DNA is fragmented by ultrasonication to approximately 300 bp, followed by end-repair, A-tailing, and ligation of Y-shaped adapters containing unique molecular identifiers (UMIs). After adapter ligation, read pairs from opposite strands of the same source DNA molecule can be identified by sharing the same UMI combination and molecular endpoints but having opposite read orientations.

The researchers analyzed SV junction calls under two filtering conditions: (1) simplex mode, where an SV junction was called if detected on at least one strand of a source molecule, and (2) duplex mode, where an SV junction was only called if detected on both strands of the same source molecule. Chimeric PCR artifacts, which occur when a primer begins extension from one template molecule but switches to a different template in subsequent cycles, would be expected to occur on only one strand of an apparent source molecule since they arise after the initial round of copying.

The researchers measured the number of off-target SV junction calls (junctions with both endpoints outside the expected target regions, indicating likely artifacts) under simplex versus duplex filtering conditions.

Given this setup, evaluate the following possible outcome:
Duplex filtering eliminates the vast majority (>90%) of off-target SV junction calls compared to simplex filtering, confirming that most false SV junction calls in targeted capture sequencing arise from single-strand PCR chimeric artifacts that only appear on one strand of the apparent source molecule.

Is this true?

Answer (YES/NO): NO